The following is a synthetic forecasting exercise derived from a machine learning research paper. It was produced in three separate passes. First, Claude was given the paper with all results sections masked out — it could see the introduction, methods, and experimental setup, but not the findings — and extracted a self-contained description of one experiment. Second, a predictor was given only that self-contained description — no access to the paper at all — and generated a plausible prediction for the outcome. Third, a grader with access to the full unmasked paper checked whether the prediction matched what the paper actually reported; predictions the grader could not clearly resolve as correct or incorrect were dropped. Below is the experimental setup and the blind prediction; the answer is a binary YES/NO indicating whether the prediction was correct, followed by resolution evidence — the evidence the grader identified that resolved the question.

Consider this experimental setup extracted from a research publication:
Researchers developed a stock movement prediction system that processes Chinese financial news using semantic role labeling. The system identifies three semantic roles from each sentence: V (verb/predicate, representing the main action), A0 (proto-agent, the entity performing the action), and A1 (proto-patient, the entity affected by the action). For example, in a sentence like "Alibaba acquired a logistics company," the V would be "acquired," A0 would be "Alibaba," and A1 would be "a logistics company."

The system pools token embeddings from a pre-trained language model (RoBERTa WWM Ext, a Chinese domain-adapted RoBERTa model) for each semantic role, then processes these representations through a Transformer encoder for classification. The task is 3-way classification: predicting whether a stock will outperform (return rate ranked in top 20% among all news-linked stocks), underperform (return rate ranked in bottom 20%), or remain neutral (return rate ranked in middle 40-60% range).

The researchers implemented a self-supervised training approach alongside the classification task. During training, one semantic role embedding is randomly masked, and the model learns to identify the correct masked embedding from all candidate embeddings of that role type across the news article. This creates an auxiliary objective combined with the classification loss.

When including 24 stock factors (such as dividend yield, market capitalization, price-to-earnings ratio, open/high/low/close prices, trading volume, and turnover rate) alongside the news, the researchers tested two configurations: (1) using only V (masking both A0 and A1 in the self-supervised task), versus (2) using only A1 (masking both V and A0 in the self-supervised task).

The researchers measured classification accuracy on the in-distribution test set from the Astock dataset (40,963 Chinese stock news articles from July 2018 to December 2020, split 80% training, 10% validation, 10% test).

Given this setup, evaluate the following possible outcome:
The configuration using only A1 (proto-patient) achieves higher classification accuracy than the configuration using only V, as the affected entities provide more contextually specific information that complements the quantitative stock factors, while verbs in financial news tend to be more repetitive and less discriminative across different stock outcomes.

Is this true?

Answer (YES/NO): YES